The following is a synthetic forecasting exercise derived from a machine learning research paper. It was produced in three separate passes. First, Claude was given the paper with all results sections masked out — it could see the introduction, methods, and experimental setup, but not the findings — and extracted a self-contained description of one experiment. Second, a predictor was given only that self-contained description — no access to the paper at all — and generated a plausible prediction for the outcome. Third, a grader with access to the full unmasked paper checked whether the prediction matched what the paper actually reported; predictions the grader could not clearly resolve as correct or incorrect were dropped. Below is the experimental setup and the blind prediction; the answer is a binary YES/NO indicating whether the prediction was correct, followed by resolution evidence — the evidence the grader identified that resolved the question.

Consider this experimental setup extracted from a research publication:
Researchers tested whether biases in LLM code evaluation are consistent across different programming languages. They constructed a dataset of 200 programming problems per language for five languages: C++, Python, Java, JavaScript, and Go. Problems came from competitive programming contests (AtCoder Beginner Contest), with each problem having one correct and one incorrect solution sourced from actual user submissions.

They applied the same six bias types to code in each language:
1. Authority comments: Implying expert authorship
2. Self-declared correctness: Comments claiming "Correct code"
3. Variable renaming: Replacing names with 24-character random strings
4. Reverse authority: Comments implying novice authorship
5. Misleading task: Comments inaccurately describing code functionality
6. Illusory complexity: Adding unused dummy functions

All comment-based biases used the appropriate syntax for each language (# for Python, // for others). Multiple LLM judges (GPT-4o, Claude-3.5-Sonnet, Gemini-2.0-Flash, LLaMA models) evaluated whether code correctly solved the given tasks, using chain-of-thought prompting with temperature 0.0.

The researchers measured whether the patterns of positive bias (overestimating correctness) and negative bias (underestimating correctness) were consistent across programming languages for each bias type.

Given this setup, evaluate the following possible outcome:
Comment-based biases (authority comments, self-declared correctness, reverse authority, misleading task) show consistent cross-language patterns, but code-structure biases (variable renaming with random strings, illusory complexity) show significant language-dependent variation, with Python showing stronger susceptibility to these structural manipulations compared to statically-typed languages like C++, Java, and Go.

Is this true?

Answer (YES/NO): NO